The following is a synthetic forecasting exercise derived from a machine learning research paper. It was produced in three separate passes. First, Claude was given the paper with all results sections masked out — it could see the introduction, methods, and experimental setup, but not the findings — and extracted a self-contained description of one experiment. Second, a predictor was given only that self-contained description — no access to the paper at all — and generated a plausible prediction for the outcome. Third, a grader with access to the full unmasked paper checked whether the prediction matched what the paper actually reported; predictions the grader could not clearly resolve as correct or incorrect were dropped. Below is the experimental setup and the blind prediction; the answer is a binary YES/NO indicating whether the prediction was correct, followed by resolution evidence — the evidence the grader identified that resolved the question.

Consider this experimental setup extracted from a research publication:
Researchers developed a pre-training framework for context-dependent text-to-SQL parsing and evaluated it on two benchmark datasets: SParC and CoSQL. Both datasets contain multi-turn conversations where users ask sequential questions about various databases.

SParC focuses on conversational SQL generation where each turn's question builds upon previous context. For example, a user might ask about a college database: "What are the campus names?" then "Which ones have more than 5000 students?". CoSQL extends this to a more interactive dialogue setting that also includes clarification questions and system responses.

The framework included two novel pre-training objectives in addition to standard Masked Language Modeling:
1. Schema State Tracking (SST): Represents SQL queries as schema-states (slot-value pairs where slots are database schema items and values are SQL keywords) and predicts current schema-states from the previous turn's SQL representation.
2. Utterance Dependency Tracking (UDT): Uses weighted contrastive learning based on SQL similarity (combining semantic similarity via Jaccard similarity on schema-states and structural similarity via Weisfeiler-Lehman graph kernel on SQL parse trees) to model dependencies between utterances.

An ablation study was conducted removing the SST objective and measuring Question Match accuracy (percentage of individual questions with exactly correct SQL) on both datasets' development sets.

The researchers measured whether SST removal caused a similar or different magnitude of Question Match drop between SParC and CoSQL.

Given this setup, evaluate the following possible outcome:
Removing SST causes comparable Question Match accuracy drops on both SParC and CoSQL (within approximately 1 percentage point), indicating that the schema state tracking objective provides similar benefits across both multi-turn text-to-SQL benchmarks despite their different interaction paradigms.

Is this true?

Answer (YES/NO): NO